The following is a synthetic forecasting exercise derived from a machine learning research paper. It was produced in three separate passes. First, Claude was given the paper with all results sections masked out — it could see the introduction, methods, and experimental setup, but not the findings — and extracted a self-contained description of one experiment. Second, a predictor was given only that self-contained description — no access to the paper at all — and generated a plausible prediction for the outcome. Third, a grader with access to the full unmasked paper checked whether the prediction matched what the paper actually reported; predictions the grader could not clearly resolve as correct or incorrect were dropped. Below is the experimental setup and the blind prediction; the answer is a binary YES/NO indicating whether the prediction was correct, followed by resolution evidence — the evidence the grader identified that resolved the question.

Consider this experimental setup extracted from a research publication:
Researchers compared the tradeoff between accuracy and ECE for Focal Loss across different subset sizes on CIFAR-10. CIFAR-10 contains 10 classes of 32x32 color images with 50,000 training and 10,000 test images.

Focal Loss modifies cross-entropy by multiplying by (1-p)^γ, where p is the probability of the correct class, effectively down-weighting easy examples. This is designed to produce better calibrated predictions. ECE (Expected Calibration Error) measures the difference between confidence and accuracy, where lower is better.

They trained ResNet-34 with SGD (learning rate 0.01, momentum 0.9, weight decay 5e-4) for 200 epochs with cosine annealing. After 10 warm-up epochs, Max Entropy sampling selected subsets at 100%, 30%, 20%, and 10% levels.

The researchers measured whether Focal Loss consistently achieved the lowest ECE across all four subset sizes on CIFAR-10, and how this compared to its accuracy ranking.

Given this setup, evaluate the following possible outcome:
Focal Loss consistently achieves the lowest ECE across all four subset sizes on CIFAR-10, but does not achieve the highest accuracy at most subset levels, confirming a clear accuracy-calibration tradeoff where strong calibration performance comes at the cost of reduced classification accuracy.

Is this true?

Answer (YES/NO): YES